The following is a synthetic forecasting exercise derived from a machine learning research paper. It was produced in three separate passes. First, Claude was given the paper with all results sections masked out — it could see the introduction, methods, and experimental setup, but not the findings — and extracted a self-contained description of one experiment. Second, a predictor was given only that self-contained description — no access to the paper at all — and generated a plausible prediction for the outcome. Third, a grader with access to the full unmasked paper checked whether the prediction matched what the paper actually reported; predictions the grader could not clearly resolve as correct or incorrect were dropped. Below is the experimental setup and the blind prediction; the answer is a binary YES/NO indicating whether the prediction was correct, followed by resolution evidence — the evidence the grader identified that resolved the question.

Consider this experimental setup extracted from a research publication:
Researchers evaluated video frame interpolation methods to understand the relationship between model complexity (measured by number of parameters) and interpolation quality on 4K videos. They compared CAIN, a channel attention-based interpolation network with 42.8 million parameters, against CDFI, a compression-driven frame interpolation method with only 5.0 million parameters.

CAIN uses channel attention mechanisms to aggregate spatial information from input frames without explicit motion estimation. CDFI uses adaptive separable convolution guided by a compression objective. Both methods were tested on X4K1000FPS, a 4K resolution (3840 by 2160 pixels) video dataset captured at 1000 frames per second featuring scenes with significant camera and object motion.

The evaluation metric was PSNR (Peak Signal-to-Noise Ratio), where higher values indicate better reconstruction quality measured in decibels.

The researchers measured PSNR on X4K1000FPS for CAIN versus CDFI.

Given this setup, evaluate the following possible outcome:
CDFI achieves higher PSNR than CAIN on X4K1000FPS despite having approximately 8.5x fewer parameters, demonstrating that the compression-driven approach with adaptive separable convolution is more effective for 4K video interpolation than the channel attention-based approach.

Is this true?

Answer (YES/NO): NO